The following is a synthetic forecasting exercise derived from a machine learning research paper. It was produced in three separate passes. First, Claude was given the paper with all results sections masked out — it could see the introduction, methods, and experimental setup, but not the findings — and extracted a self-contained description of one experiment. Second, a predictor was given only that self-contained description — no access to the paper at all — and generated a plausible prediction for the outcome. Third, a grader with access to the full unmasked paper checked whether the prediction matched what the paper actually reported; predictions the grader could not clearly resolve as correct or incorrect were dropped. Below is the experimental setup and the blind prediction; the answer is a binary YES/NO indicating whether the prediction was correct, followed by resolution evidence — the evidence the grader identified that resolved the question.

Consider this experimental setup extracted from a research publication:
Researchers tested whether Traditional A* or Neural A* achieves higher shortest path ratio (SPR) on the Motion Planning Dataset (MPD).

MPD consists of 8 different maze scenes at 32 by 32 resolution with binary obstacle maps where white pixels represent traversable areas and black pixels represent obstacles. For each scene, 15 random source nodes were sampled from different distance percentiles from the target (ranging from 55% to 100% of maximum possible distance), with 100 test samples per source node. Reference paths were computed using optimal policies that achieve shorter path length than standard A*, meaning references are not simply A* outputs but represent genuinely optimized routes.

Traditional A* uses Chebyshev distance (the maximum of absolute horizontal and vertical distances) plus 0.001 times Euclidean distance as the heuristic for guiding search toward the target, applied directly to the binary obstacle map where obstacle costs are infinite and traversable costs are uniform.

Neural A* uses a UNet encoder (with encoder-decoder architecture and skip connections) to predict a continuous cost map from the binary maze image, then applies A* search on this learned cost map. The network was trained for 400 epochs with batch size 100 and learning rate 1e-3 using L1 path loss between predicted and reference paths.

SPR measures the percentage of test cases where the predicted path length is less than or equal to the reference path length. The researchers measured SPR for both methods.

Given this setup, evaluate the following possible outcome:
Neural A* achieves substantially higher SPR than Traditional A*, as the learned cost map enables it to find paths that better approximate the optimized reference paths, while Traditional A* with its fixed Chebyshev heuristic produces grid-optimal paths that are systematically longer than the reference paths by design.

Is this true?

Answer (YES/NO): NO